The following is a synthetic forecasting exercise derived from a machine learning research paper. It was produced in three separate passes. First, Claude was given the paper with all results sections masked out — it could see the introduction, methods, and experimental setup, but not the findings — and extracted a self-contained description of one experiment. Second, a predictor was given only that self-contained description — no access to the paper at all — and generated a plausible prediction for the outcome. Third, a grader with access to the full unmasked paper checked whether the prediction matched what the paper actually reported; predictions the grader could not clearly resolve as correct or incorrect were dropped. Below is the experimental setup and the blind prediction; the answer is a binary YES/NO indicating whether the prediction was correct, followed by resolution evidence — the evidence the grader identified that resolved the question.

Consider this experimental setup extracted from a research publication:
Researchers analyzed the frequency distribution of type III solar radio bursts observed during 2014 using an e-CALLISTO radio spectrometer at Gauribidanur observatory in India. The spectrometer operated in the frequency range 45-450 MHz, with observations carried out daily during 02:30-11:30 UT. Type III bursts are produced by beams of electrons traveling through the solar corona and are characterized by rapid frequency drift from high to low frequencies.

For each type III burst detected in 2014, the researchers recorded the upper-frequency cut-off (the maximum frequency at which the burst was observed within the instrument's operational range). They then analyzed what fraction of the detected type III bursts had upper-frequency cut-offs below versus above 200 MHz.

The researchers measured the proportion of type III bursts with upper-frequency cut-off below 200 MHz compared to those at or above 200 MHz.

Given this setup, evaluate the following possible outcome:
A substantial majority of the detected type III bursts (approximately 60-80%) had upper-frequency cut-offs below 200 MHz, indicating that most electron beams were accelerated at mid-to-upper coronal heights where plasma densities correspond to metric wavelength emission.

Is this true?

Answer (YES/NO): YES